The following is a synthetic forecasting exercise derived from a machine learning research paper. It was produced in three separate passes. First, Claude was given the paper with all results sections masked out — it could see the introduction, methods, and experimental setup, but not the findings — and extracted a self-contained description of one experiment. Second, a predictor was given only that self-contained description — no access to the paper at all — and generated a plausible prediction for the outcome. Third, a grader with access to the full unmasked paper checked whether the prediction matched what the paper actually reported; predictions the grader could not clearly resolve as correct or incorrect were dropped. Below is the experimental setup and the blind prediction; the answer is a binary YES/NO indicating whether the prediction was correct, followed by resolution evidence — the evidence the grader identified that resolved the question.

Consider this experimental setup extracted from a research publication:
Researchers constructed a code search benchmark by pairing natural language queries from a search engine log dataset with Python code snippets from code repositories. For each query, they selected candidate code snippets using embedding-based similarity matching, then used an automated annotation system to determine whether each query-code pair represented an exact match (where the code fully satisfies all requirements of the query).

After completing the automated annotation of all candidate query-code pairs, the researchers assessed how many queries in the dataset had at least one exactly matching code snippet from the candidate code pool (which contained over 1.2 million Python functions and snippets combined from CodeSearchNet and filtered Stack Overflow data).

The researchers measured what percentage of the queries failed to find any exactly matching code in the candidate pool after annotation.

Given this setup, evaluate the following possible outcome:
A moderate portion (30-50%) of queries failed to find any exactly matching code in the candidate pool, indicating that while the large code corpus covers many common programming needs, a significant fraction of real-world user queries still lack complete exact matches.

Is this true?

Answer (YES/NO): NO